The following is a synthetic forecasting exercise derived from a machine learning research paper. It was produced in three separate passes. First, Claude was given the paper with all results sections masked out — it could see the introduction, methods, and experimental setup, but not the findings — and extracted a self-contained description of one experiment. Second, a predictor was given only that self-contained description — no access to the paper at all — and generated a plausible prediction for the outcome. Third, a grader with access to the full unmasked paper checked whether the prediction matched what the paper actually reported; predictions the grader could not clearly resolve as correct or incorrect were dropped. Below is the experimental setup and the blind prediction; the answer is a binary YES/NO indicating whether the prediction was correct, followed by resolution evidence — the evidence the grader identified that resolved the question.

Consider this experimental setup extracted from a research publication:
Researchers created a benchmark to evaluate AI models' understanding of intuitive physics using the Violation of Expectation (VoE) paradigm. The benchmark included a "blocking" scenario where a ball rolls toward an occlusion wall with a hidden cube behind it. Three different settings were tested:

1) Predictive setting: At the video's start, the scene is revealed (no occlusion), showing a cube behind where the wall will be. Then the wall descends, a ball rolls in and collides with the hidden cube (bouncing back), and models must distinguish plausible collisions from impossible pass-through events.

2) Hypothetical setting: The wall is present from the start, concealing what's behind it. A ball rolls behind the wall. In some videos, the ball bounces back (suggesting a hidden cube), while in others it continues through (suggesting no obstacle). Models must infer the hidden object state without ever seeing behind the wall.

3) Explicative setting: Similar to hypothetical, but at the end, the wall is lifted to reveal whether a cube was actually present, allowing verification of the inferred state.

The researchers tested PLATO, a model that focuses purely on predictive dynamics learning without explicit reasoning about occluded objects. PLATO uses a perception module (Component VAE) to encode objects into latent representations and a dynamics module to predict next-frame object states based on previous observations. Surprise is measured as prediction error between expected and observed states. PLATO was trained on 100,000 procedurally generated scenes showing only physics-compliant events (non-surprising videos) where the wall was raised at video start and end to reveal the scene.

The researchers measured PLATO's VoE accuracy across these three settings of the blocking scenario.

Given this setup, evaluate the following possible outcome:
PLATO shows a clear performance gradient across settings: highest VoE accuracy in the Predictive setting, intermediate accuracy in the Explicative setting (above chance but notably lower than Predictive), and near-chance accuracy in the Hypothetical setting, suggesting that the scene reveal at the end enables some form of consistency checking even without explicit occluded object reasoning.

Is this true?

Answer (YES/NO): NO